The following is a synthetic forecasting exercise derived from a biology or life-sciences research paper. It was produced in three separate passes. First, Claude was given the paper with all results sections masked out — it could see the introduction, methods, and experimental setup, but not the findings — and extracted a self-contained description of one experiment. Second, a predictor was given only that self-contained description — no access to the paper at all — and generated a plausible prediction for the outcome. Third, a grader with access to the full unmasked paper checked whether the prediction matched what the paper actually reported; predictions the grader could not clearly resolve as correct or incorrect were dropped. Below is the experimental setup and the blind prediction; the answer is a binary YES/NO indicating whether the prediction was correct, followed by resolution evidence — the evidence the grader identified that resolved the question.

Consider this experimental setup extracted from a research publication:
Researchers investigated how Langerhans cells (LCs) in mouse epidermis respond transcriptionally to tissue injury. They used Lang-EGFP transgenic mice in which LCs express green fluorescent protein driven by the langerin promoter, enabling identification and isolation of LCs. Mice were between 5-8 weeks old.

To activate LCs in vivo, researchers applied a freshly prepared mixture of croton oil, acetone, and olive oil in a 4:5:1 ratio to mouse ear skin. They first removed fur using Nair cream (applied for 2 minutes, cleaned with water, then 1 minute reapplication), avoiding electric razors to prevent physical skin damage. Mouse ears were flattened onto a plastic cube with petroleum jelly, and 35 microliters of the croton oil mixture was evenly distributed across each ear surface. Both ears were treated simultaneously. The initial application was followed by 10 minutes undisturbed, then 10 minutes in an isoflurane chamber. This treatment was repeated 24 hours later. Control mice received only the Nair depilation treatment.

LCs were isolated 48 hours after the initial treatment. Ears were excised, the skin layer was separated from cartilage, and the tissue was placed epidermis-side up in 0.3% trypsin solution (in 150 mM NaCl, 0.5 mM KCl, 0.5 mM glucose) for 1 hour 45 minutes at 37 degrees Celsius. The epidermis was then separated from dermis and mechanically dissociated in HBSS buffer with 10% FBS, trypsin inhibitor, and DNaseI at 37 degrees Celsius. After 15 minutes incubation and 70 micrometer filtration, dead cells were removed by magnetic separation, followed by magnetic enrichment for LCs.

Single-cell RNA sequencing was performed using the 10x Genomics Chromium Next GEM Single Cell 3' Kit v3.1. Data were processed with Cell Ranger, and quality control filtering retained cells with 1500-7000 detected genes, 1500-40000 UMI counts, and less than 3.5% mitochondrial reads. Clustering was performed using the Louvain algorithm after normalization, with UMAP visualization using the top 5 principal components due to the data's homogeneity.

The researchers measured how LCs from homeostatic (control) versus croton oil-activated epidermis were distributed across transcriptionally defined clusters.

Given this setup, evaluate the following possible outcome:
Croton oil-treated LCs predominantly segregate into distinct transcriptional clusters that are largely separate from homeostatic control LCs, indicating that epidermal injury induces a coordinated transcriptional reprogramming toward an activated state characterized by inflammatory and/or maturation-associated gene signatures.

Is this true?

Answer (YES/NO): NO